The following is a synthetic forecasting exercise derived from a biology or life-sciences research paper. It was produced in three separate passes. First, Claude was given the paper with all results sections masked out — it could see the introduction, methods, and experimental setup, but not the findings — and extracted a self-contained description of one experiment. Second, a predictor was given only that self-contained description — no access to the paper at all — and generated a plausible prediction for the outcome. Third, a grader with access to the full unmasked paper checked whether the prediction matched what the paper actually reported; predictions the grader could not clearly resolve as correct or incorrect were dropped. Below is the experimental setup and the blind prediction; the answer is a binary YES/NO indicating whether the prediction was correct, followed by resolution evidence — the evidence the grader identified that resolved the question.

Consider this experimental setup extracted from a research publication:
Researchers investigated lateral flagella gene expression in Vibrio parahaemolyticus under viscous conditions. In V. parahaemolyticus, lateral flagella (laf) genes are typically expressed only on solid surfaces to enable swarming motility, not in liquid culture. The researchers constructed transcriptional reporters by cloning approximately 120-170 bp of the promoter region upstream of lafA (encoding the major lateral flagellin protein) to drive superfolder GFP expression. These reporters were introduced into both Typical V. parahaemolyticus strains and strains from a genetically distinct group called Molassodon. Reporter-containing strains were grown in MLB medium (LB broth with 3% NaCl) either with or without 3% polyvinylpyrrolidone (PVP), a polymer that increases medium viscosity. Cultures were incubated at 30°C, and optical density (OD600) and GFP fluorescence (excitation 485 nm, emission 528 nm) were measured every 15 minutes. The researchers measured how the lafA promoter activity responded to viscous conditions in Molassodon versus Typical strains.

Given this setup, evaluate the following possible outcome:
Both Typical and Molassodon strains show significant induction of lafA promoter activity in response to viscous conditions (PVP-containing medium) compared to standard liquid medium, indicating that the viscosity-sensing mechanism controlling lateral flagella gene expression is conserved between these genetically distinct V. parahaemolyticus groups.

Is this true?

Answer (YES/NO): NO